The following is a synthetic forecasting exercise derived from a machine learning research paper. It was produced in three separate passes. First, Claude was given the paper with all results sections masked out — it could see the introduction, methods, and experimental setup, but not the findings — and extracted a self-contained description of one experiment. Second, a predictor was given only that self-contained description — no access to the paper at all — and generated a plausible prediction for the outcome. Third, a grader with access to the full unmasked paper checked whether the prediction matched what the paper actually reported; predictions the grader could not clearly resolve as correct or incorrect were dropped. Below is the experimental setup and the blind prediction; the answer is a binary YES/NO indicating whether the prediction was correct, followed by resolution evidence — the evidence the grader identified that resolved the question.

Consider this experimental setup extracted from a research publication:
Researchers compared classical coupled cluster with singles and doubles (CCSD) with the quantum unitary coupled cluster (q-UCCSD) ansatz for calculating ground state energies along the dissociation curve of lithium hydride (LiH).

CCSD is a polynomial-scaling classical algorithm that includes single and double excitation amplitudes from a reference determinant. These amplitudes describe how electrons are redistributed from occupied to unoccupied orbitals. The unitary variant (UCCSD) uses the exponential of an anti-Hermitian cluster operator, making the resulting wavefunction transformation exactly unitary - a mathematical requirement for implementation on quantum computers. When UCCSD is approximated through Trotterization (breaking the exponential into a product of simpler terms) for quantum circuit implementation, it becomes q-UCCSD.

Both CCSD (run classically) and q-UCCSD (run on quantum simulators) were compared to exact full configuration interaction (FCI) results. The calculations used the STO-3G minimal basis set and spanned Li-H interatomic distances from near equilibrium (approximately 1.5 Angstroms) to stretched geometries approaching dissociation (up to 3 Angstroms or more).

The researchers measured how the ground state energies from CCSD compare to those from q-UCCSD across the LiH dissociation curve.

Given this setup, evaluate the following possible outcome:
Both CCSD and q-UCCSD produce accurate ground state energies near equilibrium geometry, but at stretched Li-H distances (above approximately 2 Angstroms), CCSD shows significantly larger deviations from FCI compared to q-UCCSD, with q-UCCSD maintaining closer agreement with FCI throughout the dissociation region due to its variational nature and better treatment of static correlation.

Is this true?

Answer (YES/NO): NO